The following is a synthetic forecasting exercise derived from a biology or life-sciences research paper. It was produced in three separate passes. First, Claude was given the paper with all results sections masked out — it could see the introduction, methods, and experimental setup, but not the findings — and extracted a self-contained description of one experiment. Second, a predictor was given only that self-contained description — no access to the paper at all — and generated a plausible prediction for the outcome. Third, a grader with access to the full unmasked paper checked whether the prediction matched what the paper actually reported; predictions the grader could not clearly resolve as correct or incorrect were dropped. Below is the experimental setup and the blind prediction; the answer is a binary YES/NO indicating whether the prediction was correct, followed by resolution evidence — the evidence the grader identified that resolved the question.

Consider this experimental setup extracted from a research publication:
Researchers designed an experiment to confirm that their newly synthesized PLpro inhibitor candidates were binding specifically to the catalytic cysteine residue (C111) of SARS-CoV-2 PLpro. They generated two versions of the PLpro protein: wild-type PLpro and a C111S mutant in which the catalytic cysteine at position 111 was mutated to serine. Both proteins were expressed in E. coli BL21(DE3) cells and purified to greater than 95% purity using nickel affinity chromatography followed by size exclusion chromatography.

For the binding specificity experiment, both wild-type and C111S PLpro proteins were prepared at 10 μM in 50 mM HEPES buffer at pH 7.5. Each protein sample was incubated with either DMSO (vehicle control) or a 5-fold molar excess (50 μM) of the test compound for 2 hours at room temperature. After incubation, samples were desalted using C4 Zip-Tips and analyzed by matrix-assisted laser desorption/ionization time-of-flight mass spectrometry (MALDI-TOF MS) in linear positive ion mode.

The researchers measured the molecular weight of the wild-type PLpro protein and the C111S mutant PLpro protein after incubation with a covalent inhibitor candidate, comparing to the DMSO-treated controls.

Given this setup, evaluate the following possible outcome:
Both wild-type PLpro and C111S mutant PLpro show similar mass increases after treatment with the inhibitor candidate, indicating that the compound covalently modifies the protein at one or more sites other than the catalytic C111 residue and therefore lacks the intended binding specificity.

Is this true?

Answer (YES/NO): NO